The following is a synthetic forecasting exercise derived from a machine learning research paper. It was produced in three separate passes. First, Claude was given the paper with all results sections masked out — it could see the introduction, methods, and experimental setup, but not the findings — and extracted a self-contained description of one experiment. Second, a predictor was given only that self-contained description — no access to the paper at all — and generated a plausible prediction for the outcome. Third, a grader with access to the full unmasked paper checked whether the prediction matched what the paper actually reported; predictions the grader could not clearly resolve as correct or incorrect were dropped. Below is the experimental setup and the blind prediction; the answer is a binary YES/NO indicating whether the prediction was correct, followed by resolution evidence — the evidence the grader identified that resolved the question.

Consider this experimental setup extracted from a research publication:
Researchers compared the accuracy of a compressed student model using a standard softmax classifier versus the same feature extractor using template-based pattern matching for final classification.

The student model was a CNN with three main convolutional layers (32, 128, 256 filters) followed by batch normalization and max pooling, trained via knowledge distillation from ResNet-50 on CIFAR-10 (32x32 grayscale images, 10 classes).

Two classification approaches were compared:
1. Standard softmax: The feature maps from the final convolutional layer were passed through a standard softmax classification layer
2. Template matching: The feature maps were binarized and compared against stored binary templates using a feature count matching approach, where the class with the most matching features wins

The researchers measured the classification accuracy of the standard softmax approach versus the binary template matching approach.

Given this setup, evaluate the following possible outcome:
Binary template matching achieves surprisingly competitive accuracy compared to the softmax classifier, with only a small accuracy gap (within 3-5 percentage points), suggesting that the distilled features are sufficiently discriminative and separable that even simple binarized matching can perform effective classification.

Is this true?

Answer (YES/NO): NO